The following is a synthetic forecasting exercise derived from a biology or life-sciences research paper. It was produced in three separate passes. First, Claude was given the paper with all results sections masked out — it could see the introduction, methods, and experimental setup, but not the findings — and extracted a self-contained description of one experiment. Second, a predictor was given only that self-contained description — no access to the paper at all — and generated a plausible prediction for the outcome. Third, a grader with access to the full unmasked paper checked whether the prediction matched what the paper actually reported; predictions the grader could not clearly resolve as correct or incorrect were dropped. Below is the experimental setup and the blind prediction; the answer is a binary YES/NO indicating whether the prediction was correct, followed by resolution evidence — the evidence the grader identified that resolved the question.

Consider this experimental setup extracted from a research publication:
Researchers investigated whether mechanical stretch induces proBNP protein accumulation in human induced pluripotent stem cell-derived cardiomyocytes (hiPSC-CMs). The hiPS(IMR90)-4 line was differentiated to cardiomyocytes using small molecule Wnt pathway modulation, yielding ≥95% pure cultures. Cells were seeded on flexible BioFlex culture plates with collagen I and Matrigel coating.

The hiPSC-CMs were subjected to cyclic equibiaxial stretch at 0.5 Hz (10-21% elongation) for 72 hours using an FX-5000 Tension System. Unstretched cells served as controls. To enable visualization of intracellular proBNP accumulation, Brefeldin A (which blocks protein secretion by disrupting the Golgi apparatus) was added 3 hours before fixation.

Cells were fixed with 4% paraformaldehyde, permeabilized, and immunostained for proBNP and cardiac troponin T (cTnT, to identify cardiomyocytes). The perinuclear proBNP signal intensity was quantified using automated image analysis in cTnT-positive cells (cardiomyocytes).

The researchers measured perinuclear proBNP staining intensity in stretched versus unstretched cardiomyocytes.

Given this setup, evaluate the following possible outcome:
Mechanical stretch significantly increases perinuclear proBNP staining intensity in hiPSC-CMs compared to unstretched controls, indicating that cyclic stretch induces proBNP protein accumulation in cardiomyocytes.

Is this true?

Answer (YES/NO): YES